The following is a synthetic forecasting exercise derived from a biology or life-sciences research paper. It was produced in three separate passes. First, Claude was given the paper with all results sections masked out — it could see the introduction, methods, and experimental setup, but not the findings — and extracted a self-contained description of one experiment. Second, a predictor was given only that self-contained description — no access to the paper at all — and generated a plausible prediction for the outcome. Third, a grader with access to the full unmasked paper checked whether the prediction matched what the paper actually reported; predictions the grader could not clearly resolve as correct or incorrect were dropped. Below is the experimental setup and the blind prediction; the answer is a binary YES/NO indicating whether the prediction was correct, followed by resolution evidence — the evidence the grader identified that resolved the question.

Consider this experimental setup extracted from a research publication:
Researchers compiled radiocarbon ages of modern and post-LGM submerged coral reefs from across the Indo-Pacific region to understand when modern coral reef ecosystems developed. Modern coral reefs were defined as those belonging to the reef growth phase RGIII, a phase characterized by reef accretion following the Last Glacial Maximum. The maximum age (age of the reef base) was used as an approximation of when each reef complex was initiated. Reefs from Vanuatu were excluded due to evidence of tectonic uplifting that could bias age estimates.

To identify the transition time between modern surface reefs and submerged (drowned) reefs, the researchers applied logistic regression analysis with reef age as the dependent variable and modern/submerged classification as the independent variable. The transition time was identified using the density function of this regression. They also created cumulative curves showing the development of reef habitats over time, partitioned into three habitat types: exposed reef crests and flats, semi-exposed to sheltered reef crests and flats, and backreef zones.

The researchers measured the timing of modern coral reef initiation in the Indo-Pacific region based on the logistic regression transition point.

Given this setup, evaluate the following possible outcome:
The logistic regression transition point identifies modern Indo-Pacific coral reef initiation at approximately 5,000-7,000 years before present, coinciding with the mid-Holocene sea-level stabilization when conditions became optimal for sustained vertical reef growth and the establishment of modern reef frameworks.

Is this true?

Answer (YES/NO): NO